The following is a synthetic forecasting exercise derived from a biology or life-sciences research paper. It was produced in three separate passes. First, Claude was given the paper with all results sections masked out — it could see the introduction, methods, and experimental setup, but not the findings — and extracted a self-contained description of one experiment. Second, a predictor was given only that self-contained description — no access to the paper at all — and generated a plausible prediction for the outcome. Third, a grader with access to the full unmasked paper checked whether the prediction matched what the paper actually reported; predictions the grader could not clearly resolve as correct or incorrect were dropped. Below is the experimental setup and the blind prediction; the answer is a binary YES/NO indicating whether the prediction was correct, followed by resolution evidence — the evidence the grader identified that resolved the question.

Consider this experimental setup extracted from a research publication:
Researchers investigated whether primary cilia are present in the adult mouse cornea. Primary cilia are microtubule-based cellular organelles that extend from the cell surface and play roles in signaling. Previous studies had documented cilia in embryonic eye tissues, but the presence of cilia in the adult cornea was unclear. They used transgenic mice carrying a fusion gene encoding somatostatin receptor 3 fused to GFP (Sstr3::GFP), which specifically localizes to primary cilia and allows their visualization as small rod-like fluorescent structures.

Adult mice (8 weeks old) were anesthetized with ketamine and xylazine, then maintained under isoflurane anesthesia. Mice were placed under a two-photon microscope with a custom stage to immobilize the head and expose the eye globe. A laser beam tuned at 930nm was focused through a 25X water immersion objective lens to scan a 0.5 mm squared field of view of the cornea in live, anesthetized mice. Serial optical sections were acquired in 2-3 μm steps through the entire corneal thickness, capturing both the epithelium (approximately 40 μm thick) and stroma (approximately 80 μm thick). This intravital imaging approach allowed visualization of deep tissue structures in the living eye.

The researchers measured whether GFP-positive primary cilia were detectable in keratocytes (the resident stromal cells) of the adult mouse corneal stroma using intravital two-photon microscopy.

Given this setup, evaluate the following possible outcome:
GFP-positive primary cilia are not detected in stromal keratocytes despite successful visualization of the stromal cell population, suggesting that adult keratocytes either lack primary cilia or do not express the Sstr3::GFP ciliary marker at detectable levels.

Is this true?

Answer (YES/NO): NO